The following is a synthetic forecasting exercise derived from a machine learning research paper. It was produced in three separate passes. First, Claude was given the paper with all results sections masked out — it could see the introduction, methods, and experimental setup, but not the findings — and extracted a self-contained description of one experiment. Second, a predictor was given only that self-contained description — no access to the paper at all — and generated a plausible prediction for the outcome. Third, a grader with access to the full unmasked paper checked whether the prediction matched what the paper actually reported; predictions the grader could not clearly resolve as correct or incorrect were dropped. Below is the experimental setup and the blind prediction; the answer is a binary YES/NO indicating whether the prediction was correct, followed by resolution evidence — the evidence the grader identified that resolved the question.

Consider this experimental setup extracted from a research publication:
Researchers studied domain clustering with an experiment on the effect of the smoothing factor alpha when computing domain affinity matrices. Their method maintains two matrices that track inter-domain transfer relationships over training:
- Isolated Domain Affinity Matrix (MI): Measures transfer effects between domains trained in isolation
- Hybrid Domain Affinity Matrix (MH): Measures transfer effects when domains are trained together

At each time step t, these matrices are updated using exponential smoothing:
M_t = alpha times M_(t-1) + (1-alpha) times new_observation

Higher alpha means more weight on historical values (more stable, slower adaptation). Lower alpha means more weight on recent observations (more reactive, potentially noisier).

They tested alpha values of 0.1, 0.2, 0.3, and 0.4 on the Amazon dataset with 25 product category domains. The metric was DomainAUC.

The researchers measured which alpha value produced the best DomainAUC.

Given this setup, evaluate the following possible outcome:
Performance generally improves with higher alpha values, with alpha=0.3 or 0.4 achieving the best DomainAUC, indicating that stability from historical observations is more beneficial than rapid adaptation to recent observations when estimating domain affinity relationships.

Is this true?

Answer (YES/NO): NO